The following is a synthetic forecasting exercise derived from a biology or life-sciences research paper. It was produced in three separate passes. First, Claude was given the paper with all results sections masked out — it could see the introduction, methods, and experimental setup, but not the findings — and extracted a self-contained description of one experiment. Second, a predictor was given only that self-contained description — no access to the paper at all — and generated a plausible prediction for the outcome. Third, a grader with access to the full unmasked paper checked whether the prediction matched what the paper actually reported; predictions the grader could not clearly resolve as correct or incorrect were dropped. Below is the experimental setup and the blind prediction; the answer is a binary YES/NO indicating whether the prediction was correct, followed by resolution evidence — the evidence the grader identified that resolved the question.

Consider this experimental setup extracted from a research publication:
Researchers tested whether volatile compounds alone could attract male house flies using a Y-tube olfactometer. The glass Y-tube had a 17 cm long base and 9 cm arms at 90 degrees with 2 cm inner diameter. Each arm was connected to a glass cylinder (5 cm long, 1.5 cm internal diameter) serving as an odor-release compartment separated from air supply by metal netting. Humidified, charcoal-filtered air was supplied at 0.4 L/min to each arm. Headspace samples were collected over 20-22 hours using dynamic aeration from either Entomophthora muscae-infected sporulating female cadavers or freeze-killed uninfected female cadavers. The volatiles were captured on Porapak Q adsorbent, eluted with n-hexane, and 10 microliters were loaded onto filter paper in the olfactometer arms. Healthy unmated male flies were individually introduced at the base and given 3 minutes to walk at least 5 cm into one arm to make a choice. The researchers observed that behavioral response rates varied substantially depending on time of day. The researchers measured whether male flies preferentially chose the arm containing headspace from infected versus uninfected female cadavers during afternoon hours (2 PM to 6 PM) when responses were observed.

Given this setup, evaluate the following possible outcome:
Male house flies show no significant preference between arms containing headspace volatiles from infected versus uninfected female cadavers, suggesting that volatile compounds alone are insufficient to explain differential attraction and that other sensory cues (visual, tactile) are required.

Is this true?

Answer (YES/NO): NO